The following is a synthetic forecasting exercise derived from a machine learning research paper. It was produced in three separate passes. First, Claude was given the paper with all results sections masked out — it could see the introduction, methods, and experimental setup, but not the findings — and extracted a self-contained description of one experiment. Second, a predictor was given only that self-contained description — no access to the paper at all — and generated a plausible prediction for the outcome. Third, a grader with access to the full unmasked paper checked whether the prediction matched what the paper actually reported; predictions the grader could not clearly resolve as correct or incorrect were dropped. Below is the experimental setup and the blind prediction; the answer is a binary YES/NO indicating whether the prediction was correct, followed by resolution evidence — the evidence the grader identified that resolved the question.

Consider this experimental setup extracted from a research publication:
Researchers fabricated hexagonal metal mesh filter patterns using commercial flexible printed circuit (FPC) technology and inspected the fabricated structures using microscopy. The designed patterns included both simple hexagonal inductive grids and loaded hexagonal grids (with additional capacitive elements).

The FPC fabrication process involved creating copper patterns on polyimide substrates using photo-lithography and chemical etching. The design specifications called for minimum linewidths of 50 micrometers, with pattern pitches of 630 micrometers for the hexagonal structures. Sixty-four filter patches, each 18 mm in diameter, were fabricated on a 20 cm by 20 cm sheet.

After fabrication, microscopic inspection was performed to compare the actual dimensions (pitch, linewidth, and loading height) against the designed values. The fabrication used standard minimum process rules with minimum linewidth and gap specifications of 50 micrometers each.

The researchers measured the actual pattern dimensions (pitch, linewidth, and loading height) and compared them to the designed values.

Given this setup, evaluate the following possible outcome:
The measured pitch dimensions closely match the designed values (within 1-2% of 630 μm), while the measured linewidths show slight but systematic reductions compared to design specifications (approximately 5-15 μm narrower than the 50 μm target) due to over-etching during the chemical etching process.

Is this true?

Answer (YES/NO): NO